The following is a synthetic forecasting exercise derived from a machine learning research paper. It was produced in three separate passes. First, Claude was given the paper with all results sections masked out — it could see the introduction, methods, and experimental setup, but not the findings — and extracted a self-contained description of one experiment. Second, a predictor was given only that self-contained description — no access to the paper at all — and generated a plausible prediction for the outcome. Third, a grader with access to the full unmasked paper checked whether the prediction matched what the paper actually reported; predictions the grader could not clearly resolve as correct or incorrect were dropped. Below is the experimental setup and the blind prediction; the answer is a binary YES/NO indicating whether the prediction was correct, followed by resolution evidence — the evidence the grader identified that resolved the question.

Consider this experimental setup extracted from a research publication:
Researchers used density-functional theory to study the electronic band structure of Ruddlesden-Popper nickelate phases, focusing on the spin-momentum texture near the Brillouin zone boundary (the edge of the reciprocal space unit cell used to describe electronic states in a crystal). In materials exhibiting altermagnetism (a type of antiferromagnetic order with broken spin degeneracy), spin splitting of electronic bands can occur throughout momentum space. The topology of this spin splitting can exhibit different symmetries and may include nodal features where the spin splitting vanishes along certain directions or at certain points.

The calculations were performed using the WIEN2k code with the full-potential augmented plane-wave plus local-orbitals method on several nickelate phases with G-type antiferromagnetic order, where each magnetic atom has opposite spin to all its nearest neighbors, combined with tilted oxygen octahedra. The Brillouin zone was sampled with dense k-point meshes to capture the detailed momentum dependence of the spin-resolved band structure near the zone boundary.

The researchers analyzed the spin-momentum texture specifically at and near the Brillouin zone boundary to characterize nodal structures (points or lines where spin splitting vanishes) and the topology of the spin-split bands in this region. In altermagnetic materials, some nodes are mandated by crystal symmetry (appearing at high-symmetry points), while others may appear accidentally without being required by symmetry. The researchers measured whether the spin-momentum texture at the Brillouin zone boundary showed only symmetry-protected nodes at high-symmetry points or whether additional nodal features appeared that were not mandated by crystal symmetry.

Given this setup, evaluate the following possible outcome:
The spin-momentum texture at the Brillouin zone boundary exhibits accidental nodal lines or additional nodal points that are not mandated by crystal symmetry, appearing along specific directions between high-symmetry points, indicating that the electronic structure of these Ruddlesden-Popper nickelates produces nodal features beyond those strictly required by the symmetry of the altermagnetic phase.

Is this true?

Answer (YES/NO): YES